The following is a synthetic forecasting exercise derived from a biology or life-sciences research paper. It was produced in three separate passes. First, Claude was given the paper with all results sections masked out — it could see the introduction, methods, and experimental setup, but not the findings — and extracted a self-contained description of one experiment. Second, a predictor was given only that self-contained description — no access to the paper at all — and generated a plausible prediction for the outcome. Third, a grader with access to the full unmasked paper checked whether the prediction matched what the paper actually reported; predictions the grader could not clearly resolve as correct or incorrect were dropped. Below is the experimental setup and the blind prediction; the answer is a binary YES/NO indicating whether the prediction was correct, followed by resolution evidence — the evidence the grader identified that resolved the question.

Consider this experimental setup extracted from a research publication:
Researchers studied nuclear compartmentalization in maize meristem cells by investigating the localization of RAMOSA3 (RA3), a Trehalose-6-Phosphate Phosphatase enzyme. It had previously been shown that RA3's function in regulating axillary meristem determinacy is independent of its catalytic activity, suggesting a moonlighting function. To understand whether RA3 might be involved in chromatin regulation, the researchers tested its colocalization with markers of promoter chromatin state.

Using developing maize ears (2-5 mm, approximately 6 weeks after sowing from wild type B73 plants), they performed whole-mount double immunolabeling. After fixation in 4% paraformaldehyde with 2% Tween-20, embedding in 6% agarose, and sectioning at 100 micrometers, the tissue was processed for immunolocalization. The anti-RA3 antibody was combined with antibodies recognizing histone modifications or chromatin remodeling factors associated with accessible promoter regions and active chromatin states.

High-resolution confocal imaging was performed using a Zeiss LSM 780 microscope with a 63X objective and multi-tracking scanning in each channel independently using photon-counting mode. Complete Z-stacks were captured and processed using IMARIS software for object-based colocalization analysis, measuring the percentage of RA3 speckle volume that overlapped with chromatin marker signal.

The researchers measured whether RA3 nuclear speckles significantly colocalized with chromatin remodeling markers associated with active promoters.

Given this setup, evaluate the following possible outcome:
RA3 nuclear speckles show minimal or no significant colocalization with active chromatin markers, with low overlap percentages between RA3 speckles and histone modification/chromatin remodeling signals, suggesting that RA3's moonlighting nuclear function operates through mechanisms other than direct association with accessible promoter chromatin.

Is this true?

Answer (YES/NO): NO